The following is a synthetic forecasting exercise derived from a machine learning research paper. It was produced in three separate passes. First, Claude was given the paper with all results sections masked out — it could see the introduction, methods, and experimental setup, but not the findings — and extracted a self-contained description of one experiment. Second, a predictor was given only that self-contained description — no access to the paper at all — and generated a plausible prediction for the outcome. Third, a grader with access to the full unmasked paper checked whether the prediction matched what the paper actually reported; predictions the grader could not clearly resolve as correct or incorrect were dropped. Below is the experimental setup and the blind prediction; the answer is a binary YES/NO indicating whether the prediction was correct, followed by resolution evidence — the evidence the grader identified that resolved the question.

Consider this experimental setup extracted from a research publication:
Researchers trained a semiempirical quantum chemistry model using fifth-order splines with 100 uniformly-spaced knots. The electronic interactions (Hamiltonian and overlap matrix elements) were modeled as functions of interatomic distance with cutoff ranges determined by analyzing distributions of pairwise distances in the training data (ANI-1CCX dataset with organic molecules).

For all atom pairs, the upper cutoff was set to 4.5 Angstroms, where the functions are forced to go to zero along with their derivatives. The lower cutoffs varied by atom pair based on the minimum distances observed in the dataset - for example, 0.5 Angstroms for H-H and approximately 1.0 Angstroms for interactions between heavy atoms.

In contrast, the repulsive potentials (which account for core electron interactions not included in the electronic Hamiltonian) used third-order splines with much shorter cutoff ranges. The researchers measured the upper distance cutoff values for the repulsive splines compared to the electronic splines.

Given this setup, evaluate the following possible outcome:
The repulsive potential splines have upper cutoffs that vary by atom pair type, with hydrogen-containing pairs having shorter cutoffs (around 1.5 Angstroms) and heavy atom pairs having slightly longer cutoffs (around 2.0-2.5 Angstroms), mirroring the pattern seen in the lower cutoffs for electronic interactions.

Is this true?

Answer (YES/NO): NO